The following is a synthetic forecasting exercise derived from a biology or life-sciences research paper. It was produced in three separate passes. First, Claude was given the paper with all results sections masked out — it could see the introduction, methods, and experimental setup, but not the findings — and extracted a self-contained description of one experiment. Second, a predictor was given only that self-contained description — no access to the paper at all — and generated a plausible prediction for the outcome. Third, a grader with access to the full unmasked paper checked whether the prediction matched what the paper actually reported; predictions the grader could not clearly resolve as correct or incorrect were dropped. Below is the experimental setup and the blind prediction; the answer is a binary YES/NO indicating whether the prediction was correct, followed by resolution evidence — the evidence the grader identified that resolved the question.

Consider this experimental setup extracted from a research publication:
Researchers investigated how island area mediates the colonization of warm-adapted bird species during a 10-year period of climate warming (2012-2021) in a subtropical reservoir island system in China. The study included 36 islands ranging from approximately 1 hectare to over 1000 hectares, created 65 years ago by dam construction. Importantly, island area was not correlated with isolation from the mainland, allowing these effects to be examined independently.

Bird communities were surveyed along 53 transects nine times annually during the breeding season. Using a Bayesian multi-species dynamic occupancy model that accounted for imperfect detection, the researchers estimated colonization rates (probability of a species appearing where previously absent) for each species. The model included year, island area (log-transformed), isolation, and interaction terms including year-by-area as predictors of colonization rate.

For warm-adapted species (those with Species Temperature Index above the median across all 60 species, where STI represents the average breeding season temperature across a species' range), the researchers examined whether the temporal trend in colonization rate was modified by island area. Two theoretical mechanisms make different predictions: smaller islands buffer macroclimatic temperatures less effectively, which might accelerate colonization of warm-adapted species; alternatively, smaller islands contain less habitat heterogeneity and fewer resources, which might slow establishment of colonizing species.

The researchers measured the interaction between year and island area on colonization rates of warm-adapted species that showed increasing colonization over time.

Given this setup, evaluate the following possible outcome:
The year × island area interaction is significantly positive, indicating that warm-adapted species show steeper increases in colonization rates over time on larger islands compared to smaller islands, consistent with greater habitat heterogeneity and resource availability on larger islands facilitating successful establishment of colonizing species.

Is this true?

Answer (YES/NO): NO